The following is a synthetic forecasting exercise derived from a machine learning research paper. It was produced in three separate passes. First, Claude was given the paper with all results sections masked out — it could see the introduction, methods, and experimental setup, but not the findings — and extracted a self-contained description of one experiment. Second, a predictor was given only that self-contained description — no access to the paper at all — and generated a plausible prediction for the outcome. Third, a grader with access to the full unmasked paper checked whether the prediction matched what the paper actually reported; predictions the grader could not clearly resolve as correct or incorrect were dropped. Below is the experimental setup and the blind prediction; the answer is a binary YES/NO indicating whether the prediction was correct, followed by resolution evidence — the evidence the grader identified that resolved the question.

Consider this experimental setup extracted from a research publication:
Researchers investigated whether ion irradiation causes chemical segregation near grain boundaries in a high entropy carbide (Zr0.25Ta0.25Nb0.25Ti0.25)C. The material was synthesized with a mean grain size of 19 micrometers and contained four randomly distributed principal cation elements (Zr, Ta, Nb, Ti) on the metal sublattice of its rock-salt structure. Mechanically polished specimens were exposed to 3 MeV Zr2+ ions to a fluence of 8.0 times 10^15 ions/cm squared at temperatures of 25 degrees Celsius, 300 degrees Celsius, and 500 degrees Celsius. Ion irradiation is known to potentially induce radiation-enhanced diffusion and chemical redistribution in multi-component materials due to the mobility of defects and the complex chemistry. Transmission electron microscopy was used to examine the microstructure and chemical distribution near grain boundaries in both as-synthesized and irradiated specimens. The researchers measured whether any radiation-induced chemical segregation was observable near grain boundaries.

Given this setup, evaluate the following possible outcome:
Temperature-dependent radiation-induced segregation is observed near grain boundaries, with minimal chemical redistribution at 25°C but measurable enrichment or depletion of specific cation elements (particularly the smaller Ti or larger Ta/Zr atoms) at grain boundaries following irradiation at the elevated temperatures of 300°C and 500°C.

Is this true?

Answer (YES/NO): NO